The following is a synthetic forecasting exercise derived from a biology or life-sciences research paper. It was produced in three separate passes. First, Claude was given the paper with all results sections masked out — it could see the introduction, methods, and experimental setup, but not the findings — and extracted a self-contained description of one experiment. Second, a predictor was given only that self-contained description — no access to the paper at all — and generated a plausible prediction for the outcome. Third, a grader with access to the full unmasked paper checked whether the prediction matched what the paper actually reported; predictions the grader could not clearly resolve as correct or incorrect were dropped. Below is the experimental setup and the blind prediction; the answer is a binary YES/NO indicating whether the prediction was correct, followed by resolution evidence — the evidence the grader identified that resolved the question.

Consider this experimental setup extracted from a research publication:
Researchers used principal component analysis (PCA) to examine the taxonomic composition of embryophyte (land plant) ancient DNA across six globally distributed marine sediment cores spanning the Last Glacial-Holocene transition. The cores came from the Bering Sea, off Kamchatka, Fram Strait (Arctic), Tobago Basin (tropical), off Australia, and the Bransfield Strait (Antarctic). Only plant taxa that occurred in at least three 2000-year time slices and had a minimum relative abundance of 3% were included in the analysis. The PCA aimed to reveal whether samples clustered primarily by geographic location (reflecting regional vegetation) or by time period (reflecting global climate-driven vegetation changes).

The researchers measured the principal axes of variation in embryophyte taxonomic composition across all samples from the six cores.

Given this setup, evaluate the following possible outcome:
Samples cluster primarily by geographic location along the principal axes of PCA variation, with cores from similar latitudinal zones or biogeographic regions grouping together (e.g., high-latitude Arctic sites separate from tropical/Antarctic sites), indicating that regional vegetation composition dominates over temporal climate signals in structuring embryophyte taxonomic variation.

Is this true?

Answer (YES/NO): YES